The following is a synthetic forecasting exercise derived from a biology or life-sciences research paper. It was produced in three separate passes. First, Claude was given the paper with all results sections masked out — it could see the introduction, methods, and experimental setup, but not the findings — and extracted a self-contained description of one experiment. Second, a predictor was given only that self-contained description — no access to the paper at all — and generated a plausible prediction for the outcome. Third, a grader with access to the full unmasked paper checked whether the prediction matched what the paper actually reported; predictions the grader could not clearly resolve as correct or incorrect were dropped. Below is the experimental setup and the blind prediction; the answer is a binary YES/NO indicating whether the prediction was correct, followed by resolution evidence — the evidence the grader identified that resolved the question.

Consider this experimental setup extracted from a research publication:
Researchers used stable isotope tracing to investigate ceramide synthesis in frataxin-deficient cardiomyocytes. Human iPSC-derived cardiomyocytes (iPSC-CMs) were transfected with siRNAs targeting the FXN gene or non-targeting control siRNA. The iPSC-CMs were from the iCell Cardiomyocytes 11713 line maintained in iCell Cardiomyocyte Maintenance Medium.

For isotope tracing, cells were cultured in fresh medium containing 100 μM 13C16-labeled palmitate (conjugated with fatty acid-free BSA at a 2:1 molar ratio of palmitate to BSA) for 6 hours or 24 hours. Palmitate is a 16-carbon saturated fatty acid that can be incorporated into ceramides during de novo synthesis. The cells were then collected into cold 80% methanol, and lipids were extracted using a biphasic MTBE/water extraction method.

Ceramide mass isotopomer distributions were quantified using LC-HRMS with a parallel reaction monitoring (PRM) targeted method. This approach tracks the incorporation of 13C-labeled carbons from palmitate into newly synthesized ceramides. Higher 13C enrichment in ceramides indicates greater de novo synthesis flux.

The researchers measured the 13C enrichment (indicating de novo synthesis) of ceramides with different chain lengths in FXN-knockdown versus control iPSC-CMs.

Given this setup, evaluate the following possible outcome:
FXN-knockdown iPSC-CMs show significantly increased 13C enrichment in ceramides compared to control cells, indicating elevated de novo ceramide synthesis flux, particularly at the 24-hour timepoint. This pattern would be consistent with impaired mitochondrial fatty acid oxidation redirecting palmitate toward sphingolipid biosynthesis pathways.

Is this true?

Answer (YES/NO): NO